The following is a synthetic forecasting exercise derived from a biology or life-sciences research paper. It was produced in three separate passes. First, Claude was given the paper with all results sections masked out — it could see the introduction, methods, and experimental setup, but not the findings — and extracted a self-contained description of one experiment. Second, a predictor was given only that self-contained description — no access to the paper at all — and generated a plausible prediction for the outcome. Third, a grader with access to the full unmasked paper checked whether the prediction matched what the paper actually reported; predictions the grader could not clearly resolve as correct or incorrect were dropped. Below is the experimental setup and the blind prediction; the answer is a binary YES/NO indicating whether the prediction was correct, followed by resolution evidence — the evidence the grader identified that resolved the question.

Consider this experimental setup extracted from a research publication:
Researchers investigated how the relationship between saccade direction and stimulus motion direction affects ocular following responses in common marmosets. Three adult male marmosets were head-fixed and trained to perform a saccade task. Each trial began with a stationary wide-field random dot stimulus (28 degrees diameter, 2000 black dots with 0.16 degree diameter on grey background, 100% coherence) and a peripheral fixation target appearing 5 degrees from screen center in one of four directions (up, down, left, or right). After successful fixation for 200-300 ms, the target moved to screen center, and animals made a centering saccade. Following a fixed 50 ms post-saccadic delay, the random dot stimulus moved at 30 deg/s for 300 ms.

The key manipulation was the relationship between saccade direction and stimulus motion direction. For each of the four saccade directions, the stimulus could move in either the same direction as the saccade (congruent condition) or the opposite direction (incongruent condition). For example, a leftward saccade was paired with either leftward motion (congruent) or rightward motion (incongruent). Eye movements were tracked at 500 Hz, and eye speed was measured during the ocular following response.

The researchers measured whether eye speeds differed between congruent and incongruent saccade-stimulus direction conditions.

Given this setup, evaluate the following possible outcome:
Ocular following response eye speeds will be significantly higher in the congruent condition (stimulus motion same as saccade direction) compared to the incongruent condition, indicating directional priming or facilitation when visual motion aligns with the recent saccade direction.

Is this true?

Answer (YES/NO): YES